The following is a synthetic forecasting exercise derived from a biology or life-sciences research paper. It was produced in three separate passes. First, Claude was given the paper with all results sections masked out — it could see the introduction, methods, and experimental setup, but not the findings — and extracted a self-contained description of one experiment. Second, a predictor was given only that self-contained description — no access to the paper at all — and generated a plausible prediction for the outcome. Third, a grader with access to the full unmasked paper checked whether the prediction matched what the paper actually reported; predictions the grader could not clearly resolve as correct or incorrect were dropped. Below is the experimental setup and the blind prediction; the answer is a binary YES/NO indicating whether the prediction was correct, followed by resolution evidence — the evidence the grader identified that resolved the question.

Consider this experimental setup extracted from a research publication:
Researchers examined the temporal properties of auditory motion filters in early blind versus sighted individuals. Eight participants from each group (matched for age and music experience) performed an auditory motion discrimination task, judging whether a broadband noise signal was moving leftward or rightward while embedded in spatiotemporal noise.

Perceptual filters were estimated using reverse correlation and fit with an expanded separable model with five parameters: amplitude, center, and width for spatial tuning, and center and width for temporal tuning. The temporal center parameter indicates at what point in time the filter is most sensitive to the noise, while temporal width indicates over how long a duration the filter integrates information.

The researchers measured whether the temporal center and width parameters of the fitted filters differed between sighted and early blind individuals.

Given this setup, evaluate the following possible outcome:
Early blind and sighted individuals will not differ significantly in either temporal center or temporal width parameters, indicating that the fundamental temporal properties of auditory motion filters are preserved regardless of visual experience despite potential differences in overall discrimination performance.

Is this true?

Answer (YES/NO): YES